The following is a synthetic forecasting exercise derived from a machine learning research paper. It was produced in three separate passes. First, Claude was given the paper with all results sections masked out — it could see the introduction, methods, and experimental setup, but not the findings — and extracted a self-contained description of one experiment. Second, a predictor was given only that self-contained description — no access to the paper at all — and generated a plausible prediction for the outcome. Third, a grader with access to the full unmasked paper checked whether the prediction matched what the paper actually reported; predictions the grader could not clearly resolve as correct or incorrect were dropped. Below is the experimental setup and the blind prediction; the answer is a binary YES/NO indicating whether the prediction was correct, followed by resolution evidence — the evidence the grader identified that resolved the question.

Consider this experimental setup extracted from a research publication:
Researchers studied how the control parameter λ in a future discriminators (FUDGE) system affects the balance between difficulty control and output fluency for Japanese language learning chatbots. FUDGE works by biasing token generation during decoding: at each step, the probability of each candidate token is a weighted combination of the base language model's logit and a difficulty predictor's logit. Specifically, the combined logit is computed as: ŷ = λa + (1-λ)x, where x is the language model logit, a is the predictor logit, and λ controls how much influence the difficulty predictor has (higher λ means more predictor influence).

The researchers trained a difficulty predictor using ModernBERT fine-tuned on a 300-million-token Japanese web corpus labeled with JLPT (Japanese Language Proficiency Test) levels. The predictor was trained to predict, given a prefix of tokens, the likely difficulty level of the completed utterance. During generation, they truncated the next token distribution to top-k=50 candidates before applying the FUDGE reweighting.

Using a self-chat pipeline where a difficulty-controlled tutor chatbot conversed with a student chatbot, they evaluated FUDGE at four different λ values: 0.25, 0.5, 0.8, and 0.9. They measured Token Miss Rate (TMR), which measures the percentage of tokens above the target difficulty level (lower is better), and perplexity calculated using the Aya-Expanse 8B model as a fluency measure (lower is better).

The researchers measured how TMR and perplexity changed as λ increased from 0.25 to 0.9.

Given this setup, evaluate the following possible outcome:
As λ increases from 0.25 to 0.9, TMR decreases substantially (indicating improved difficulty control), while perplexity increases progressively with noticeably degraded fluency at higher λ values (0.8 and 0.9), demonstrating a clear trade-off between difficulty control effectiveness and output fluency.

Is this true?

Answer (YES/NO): NO